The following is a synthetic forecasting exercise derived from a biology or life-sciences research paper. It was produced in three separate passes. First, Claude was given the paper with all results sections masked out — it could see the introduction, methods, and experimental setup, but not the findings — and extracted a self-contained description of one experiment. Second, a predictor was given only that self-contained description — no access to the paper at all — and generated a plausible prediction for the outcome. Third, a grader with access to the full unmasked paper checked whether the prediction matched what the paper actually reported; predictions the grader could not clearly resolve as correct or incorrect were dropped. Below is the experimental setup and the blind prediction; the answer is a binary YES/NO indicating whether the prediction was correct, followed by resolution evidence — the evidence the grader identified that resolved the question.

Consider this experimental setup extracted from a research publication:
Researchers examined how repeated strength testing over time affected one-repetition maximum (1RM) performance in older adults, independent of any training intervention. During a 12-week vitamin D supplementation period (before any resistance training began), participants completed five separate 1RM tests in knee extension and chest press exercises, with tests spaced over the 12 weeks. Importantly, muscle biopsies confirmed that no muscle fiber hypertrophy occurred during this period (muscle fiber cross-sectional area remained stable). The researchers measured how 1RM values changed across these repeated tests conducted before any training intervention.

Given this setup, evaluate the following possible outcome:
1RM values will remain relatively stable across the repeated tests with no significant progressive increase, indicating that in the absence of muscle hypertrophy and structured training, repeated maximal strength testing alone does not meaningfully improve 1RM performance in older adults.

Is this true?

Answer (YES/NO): NO